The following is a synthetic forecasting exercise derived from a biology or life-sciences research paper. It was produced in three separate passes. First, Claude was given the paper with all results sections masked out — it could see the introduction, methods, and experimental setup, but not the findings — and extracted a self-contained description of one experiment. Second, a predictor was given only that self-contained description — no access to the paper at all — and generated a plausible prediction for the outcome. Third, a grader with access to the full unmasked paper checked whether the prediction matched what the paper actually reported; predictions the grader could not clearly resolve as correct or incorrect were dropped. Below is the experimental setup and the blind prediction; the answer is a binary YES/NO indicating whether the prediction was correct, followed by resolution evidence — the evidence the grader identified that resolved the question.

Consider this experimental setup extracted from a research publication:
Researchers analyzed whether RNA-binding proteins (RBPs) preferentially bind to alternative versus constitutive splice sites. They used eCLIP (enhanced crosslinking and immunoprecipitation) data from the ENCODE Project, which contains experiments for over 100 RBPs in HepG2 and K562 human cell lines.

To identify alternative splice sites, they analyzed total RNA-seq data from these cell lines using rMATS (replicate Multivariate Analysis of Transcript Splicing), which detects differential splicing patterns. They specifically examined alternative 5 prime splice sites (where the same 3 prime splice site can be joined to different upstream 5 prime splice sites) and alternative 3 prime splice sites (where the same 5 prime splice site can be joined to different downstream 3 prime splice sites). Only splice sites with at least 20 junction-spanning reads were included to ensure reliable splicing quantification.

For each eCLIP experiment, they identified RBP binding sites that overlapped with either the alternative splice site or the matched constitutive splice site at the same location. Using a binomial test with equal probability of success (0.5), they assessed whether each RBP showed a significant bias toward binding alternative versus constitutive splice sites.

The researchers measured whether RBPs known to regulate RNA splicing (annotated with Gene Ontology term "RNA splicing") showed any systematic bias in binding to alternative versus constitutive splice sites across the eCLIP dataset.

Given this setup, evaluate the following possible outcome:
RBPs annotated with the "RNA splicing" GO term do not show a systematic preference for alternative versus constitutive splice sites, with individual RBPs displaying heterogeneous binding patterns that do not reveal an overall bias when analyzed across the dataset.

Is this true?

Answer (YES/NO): YES